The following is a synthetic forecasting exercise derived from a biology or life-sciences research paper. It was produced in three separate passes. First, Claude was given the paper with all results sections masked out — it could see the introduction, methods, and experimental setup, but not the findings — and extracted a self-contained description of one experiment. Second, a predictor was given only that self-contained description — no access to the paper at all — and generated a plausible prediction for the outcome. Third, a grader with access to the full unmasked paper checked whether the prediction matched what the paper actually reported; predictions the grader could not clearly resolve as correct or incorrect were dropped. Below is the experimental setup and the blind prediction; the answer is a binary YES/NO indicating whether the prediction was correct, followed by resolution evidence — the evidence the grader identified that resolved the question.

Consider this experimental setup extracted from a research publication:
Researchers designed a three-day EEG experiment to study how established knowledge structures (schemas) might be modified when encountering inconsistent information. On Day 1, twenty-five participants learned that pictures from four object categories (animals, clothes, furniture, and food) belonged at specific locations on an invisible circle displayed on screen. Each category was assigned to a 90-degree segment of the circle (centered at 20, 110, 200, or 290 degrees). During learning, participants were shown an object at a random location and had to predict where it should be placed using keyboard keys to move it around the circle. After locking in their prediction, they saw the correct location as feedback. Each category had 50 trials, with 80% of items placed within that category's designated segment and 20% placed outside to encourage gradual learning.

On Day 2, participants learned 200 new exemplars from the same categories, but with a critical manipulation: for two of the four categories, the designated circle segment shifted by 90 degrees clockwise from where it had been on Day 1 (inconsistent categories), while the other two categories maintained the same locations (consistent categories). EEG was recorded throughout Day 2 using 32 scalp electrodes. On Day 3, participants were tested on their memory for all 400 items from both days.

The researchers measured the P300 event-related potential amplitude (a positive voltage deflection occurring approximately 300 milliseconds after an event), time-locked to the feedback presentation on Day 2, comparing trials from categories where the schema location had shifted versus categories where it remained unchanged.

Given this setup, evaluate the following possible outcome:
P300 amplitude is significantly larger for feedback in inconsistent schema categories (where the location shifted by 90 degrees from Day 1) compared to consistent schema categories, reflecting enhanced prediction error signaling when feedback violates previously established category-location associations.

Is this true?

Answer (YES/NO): YES